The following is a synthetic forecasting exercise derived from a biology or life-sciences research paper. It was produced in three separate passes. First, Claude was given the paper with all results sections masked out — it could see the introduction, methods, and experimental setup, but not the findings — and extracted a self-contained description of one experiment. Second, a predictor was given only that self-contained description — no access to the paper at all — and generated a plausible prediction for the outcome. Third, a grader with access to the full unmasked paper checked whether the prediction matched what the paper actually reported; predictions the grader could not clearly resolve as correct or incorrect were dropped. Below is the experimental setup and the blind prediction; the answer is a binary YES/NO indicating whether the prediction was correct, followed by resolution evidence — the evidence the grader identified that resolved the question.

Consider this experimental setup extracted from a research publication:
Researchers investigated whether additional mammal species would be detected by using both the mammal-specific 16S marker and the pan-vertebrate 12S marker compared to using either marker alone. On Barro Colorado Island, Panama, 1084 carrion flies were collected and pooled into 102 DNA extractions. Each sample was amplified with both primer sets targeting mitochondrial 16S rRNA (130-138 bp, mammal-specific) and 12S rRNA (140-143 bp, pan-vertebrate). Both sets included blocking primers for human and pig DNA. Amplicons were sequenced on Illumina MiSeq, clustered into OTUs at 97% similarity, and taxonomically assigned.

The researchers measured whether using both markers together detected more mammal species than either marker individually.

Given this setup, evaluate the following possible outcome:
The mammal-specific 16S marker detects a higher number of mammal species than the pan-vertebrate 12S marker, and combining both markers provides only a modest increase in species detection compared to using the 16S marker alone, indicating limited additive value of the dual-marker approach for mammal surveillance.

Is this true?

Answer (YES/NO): NO